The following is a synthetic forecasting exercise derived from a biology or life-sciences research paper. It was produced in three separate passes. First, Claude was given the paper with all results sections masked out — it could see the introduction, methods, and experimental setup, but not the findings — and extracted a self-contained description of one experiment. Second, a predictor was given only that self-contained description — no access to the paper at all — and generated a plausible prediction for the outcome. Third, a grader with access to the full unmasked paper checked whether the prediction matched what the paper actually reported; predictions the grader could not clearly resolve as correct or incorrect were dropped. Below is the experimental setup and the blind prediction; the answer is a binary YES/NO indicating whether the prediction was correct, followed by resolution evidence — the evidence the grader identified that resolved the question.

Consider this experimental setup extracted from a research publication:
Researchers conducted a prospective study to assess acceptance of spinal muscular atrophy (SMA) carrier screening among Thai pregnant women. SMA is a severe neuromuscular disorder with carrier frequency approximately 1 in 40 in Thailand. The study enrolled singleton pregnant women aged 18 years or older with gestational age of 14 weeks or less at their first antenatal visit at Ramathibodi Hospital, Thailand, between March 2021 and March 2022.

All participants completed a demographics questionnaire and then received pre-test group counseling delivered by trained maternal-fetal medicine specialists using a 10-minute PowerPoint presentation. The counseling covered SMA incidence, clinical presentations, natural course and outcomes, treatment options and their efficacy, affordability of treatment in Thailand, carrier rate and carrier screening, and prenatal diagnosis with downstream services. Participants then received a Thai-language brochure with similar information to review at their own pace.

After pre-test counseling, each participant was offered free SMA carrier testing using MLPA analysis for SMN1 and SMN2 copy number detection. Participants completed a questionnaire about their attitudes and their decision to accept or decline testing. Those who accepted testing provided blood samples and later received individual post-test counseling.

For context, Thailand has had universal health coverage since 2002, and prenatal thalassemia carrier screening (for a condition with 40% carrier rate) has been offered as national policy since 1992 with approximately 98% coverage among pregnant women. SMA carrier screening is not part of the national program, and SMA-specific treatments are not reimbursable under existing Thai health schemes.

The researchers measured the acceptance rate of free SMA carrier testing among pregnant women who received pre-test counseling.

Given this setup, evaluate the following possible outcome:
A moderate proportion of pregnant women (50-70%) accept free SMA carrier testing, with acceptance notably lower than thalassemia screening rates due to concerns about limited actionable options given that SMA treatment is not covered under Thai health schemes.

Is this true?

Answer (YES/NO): NO